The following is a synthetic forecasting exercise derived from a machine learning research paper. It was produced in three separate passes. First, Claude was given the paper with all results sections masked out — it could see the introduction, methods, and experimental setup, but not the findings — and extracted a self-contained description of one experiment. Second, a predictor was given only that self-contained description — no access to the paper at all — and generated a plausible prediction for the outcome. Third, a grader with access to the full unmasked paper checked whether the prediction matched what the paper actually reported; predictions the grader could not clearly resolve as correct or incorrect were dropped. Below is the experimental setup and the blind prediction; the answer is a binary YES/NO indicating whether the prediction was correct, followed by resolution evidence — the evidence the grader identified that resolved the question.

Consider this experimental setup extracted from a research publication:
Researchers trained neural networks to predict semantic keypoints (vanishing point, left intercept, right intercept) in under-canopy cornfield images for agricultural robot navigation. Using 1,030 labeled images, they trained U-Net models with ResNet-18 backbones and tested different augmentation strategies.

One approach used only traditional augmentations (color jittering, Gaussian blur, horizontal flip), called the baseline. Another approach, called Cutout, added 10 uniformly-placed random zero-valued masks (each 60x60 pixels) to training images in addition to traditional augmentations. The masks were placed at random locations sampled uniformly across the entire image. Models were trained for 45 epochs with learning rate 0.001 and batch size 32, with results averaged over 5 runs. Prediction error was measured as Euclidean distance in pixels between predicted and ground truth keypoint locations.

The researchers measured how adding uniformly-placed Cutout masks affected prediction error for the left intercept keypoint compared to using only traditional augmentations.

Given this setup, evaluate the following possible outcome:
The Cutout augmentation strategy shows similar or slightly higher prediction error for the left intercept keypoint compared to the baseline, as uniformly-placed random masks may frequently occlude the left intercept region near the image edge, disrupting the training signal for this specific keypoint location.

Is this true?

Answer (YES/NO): YES